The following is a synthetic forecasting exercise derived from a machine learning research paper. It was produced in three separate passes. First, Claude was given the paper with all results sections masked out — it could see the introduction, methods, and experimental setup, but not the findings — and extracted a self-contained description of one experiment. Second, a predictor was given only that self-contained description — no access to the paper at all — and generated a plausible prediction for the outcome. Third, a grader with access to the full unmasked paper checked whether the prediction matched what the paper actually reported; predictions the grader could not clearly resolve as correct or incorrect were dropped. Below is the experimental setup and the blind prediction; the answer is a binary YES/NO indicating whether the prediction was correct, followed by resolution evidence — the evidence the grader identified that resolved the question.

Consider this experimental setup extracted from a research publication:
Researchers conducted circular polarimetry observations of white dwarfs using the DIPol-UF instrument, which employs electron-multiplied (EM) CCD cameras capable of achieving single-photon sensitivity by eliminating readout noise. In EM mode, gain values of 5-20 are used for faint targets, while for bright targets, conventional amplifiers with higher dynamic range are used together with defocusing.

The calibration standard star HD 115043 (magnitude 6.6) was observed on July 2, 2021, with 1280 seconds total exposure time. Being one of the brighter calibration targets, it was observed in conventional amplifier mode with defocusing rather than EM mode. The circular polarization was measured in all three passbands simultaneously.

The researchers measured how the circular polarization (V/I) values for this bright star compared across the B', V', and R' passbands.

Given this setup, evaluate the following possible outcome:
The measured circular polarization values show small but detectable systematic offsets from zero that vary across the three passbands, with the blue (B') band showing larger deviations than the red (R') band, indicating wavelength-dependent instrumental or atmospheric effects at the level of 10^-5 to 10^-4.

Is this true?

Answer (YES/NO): NO